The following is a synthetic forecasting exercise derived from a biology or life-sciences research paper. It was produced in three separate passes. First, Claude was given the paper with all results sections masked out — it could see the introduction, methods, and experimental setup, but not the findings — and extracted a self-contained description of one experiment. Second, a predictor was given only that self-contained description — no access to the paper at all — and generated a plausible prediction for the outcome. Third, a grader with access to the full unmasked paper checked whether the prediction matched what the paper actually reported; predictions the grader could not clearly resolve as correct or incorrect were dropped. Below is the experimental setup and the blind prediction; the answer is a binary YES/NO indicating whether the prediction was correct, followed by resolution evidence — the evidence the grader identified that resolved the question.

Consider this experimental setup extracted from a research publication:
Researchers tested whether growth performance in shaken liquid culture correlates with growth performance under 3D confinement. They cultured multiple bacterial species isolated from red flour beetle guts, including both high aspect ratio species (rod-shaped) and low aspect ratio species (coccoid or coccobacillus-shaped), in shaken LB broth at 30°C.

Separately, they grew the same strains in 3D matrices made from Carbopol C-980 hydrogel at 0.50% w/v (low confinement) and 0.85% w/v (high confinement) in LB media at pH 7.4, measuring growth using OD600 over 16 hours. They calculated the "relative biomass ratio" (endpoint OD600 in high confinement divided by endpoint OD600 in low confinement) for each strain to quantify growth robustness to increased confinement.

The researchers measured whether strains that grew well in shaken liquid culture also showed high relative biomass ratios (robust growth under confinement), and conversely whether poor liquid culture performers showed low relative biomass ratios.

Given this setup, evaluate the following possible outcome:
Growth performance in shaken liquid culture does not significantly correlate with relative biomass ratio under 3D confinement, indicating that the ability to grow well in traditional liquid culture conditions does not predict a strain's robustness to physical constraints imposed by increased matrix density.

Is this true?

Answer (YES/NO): YES